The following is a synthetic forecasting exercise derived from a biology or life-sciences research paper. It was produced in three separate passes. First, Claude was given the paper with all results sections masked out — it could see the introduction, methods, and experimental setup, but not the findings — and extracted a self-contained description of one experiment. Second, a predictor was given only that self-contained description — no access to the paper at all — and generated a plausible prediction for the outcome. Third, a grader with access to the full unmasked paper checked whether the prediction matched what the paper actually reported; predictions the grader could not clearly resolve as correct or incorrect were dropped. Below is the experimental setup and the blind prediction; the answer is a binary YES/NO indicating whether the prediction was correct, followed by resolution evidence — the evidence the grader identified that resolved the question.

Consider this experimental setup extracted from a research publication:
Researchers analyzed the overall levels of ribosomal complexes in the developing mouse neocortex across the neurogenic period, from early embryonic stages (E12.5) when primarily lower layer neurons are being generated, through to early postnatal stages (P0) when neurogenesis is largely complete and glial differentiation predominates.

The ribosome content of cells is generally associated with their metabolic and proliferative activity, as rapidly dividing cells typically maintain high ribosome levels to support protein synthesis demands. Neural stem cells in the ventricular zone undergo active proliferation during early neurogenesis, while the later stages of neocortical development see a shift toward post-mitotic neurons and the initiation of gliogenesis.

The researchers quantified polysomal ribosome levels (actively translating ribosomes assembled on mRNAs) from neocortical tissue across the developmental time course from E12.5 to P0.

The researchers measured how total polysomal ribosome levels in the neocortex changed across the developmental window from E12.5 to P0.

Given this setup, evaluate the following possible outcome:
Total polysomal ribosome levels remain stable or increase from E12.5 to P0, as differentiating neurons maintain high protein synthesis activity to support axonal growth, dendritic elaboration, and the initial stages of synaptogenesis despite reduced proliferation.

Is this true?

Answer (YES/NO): NO